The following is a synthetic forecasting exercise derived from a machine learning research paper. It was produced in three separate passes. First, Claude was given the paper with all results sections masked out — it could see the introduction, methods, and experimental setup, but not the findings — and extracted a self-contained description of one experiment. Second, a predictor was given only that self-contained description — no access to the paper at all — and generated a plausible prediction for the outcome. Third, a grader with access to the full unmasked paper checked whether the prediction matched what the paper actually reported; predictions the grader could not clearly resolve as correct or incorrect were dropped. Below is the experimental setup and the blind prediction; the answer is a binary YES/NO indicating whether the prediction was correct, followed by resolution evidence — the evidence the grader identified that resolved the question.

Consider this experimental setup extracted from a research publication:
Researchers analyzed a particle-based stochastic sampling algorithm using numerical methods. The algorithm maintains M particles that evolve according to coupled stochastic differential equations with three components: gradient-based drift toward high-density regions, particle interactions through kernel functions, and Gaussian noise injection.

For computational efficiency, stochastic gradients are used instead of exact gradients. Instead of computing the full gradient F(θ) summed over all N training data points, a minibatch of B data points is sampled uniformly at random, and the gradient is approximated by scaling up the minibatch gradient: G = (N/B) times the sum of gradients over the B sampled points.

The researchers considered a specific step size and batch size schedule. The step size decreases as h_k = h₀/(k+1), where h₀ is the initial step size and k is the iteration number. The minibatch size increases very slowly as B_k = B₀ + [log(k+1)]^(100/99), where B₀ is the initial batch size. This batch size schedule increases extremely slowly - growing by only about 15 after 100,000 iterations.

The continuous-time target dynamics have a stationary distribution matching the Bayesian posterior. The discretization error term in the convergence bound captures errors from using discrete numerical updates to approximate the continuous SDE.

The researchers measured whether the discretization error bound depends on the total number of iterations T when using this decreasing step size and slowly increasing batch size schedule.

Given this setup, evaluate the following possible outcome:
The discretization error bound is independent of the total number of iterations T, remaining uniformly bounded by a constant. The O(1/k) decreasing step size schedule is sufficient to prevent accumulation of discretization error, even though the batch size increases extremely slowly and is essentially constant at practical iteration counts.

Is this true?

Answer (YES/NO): YES